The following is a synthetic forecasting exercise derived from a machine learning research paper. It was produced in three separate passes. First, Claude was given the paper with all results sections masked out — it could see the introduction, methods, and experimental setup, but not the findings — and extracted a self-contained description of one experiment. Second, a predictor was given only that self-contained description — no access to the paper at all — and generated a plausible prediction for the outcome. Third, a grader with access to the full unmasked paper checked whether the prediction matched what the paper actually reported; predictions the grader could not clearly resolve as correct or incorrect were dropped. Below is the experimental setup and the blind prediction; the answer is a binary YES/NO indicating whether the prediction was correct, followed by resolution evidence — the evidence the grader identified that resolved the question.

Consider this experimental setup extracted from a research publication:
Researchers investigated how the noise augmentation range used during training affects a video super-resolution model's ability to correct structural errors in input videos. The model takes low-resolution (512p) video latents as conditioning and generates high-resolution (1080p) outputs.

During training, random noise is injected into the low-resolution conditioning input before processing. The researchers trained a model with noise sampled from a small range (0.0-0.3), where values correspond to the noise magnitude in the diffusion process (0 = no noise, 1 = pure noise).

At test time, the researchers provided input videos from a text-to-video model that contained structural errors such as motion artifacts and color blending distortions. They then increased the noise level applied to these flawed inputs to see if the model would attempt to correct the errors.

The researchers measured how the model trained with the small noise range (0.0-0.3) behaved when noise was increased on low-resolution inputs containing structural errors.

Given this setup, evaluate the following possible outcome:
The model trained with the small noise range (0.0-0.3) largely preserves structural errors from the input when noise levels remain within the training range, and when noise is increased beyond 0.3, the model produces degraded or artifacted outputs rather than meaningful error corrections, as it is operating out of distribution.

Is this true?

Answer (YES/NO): NO